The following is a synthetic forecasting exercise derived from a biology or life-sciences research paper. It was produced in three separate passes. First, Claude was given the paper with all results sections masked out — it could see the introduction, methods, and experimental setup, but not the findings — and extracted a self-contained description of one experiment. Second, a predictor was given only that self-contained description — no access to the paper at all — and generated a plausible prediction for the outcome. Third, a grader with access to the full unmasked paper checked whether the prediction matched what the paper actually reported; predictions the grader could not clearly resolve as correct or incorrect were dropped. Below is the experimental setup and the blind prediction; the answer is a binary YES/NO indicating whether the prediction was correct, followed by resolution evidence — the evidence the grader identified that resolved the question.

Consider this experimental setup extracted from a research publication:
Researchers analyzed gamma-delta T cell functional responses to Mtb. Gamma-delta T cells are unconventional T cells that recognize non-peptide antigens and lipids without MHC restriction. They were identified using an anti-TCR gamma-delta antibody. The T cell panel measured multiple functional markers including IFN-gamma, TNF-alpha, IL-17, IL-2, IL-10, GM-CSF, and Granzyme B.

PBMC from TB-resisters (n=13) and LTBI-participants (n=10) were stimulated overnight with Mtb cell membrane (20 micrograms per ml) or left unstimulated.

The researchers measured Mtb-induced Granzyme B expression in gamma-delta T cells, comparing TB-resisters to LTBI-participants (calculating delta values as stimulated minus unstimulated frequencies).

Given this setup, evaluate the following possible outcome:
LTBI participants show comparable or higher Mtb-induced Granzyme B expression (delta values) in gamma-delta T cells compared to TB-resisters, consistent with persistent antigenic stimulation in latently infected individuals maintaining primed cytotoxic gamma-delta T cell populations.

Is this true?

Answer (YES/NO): YES